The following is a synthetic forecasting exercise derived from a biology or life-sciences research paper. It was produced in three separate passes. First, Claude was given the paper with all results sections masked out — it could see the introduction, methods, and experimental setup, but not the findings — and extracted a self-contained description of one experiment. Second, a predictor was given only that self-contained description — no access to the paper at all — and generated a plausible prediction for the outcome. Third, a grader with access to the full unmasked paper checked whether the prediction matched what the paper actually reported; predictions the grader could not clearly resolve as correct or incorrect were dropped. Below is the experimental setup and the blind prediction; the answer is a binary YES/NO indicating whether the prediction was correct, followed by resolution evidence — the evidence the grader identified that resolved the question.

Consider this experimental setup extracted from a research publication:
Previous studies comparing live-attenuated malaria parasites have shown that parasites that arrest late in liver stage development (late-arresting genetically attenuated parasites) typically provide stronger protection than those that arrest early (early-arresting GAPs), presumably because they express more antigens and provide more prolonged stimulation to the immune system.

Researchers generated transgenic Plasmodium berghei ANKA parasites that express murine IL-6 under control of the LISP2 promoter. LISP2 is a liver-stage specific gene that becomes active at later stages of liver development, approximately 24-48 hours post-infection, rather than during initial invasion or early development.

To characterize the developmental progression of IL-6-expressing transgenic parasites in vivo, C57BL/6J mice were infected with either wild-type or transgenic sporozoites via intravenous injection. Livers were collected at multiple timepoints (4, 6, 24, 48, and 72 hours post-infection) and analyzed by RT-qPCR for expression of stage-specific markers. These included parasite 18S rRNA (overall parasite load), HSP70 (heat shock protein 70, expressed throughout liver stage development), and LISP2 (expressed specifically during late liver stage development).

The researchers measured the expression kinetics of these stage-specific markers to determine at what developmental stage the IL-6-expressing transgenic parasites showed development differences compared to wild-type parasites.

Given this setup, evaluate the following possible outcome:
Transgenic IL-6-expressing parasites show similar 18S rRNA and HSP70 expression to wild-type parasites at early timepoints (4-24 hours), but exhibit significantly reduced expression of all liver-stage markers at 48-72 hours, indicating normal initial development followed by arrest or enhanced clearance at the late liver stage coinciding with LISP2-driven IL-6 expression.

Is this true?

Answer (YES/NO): NO